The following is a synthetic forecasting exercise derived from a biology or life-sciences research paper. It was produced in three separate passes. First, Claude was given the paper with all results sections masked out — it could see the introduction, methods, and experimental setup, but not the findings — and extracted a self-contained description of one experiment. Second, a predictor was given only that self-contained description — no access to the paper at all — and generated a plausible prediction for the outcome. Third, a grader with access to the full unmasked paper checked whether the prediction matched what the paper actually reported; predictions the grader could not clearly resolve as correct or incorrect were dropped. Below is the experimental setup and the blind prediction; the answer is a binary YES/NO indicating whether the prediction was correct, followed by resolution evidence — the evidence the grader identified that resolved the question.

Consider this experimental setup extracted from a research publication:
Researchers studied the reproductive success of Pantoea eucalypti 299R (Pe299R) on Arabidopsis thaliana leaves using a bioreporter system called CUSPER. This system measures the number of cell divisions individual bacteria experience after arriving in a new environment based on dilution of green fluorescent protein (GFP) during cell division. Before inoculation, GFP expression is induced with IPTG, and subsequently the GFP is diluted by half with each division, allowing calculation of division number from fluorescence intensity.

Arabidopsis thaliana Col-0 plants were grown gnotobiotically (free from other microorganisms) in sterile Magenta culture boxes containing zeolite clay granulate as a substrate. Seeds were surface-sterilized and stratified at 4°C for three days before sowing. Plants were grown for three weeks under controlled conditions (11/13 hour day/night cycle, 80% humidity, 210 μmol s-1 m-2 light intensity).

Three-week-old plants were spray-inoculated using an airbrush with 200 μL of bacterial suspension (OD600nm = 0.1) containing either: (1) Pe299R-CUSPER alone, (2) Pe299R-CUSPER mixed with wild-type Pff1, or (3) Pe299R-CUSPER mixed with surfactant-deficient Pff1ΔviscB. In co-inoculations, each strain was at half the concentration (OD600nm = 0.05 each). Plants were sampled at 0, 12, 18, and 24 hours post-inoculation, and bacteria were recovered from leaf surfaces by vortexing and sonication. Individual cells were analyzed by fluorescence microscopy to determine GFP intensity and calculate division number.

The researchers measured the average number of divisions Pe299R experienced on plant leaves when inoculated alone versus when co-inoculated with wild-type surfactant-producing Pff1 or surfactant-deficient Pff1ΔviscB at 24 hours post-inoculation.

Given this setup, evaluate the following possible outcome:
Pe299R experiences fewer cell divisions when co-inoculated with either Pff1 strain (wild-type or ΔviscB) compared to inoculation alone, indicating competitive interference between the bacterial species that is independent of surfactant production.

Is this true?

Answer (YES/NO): NO